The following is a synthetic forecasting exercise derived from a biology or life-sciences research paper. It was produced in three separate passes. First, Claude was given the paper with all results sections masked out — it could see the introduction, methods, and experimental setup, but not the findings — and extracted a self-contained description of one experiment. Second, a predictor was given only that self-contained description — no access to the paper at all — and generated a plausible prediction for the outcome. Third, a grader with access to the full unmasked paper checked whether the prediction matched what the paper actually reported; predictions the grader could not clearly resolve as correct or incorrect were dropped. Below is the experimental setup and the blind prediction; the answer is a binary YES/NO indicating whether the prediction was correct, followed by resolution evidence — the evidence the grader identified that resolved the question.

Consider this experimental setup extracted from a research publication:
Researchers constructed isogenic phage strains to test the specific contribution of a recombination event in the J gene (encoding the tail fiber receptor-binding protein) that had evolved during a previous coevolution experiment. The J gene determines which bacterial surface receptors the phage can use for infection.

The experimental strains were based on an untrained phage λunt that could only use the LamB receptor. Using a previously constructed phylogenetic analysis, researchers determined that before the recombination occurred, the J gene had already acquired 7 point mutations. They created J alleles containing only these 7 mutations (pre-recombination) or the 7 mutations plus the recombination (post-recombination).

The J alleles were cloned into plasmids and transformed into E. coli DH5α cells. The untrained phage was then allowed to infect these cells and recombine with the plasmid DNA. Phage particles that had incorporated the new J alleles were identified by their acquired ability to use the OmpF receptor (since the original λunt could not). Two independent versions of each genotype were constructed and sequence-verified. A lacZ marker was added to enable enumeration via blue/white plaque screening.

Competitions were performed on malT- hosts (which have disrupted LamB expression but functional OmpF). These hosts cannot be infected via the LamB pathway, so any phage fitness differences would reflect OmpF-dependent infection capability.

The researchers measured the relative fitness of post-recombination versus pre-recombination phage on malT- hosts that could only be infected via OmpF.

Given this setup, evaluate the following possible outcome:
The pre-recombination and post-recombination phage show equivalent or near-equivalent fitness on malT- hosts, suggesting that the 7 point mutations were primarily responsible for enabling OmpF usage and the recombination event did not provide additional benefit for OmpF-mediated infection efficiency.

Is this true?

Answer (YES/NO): NO